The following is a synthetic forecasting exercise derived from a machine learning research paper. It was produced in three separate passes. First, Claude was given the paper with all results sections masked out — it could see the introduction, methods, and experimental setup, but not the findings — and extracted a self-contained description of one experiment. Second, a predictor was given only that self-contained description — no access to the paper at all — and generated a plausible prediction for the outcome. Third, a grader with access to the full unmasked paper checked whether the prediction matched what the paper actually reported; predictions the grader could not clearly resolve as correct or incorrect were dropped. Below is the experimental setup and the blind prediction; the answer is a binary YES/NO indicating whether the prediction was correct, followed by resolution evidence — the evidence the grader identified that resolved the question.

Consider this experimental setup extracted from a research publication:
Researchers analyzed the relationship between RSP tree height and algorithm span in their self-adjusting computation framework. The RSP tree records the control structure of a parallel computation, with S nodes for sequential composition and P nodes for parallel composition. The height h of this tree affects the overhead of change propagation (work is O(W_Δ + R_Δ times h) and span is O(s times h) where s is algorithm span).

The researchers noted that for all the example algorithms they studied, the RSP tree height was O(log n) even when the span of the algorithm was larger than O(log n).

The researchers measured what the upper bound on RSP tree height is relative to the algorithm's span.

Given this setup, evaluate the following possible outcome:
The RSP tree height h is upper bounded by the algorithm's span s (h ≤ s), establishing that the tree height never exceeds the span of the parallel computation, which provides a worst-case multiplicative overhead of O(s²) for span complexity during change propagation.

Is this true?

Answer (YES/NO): YES